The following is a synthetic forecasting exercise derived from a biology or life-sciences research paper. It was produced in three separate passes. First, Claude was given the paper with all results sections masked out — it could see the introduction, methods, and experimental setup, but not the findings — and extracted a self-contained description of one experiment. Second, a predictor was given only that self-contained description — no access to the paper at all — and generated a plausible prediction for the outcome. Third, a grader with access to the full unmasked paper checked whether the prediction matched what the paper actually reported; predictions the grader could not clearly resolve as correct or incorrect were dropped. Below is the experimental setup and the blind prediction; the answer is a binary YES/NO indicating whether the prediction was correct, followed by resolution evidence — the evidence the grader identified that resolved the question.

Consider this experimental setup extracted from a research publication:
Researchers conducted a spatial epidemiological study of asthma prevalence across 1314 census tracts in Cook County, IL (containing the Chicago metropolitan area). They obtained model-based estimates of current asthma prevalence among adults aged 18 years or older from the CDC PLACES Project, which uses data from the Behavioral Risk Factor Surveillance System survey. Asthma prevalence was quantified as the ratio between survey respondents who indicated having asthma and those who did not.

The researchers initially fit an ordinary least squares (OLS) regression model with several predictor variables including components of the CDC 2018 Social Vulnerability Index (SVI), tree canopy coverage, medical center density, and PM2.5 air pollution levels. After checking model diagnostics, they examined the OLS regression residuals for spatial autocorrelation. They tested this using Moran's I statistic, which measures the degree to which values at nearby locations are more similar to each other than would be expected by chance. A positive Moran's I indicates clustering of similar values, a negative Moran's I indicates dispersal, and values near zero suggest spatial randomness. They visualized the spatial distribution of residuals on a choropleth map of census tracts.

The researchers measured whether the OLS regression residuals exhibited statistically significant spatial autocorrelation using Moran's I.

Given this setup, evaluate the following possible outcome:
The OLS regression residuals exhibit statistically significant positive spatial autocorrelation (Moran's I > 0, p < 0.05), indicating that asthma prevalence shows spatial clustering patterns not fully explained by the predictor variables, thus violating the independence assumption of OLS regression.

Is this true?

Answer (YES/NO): YES